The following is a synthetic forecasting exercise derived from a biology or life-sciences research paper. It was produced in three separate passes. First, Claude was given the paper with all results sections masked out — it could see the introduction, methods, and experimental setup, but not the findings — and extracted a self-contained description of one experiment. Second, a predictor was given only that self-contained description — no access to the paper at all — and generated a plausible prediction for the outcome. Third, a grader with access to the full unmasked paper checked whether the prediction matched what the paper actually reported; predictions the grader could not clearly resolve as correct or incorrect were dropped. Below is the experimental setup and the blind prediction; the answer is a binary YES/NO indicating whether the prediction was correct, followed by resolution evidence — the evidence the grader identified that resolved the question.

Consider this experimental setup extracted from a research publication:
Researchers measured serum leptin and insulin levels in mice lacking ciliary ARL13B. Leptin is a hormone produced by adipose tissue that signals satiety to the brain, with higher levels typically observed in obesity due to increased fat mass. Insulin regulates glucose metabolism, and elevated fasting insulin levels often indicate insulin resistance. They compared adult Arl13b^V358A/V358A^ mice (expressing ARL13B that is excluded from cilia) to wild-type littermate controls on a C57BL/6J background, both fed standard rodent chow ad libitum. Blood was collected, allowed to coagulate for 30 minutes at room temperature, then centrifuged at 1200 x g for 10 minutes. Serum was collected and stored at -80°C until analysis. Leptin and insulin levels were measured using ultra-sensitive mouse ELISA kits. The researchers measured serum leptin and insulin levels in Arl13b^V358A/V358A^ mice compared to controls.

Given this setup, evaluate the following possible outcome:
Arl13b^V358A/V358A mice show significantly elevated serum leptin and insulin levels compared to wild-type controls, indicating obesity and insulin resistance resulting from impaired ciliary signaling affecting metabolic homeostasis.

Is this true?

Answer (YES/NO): YES